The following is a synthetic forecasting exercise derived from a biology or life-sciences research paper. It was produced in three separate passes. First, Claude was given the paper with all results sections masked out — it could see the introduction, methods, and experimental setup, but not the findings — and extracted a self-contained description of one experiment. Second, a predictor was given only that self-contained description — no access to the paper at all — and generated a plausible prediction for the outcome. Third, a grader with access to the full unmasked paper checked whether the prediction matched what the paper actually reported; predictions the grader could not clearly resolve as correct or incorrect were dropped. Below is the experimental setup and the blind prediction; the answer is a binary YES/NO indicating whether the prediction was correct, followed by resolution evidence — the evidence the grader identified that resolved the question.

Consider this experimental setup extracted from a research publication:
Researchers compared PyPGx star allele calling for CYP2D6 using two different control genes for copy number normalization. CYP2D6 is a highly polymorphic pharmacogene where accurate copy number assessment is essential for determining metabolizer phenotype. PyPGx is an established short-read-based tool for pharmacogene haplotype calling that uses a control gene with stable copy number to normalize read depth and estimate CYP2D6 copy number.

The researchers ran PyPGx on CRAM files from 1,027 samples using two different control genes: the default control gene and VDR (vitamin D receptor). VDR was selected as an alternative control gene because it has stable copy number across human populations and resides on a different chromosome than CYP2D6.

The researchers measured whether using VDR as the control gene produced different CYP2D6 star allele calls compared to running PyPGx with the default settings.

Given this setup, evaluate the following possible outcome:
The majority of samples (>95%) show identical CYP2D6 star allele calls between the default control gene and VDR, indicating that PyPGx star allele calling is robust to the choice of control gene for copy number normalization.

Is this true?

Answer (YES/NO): YES